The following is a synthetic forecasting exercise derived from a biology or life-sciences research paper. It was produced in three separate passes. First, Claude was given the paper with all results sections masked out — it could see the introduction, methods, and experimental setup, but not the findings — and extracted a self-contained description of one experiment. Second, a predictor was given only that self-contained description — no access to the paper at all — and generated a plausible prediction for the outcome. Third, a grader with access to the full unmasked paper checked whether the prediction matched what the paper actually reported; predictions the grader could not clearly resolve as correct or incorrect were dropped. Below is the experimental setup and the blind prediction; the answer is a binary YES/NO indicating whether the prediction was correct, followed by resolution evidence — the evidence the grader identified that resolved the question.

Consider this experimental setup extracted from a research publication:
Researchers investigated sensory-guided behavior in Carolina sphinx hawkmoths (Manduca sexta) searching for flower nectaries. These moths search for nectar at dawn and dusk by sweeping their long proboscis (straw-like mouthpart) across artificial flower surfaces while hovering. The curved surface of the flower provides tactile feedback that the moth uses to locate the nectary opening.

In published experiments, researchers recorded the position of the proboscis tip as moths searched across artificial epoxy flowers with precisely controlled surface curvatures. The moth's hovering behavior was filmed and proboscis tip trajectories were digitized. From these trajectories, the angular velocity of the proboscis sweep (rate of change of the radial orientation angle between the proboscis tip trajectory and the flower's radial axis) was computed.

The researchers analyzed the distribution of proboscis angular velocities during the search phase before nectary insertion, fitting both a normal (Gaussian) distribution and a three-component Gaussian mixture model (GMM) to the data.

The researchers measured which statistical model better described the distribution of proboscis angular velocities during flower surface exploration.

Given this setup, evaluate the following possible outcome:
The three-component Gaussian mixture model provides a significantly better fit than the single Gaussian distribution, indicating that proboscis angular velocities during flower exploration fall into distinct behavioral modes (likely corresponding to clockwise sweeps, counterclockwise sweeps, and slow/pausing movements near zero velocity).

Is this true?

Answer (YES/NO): YES